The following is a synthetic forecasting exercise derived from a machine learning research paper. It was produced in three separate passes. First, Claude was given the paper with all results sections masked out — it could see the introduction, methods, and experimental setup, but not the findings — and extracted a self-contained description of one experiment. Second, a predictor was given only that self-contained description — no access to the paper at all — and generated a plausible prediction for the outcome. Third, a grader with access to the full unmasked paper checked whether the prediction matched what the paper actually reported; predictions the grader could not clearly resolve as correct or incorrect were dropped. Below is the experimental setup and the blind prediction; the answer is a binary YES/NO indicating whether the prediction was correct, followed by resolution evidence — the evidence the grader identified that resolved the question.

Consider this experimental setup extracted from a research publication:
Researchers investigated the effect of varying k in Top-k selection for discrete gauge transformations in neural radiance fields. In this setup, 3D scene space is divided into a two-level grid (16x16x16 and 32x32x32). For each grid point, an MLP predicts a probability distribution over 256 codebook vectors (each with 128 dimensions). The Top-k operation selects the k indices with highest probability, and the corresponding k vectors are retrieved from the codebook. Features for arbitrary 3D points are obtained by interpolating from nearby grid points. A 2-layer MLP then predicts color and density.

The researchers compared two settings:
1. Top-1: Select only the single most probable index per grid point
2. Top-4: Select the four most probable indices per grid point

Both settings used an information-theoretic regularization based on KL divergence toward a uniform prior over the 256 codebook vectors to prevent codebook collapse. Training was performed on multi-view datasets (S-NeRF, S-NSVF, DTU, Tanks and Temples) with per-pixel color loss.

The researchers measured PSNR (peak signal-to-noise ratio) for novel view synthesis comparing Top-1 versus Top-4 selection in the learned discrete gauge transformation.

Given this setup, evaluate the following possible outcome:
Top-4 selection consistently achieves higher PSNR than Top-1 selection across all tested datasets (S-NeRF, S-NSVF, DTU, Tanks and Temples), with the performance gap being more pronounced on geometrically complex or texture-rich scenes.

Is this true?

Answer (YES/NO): NO